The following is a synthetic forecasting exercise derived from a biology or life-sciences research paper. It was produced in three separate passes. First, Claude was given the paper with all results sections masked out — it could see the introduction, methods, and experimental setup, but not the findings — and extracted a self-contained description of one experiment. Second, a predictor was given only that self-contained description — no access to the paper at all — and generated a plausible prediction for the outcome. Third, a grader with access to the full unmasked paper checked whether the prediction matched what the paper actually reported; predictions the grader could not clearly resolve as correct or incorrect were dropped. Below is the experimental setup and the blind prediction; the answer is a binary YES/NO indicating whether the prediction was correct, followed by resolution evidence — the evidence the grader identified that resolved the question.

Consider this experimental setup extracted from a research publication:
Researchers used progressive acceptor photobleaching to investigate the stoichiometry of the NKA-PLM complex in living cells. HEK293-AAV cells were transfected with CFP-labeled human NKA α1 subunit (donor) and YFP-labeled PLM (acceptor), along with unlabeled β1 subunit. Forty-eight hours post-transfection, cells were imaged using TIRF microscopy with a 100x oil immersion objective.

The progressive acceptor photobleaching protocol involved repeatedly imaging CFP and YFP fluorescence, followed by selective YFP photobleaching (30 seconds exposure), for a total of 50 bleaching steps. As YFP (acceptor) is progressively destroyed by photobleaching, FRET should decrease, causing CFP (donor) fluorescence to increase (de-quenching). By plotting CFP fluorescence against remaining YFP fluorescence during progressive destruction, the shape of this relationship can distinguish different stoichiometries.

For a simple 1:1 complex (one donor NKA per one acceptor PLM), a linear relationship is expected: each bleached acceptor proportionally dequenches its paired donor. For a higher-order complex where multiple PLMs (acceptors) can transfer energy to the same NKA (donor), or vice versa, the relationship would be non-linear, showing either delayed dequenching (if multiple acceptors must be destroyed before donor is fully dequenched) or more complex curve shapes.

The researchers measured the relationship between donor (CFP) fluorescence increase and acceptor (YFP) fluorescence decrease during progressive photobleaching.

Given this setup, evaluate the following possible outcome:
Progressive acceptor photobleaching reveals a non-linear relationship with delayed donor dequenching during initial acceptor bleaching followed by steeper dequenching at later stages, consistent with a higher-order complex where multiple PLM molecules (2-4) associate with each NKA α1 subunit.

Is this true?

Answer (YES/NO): YES